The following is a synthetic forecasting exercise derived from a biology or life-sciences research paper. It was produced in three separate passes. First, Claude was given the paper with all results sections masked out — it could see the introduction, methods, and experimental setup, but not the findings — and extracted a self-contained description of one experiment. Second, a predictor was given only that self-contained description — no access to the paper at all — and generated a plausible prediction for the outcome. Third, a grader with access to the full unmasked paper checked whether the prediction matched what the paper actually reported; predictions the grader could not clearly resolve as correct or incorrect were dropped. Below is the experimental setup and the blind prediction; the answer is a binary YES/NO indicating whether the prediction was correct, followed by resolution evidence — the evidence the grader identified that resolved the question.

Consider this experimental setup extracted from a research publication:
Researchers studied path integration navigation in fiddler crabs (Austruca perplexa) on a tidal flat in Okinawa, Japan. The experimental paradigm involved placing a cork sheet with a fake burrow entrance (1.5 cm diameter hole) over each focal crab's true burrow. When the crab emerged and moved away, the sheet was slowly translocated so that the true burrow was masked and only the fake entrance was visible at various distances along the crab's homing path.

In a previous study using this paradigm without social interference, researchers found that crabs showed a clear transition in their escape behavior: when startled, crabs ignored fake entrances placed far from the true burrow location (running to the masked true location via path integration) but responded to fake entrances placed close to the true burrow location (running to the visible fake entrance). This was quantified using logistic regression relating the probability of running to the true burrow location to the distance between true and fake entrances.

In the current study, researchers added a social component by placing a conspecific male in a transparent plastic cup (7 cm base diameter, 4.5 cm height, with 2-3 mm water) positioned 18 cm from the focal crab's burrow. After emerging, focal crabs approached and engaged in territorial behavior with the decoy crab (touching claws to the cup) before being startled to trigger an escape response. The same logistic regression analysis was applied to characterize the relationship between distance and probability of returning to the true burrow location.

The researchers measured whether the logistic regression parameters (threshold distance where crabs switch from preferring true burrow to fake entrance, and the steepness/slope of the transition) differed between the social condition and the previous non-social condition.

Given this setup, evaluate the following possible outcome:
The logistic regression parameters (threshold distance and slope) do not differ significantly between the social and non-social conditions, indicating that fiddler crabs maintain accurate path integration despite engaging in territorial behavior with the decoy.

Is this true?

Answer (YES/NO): NO